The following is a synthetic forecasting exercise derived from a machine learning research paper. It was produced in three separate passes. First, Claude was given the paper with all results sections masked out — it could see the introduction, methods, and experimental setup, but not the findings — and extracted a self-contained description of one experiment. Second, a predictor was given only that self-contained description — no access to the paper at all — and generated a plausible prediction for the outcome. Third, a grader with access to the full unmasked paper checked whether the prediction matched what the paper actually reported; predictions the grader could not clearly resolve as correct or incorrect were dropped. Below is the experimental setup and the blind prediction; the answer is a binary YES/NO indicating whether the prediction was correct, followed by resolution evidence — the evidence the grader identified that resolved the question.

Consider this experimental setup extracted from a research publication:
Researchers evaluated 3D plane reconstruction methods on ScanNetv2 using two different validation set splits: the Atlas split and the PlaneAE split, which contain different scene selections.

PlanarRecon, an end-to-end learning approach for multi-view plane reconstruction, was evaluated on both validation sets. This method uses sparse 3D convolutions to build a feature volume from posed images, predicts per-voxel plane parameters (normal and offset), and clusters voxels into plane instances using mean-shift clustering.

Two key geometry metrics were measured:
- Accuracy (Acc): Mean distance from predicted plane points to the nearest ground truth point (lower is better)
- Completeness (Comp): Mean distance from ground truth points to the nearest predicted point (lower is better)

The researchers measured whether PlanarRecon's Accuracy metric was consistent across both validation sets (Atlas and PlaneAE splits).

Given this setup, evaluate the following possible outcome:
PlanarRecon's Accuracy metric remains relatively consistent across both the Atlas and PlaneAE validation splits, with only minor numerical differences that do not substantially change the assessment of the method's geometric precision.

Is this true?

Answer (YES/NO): YES